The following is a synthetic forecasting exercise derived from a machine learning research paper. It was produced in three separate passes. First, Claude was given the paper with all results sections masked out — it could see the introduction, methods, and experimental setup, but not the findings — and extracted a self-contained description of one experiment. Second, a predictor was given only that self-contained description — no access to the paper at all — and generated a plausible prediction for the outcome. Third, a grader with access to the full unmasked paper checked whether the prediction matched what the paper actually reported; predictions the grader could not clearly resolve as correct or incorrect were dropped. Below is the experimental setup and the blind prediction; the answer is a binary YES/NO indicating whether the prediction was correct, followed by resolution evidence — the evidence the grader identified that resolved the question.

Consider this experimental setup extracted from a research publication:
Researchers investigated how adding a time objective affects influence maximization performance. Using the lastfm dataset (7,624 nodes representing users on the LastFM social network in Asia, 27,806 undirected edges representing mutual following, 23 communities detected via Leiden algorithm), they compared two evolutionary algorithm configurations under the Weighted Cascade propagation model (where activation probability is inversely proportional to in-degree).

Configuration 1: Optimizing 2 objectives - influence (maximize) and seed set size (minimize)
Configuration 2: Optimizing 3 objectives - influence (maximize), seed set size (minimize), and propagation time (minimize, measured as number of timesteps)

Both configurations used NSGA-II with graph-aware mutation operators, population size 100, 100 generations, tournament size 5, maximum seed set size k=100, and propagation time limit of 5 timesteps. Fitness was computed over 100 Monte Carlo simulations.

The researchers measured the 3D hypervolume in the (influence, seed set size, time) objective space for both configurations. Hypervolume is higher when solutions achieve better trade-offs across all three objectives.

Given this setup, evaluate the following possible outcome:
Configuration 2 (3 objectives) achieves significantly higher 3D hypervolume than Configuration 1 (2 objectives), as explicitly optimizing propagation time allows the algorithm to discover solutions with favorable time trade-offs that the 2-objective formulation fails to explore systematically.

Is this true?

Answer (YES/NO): YES